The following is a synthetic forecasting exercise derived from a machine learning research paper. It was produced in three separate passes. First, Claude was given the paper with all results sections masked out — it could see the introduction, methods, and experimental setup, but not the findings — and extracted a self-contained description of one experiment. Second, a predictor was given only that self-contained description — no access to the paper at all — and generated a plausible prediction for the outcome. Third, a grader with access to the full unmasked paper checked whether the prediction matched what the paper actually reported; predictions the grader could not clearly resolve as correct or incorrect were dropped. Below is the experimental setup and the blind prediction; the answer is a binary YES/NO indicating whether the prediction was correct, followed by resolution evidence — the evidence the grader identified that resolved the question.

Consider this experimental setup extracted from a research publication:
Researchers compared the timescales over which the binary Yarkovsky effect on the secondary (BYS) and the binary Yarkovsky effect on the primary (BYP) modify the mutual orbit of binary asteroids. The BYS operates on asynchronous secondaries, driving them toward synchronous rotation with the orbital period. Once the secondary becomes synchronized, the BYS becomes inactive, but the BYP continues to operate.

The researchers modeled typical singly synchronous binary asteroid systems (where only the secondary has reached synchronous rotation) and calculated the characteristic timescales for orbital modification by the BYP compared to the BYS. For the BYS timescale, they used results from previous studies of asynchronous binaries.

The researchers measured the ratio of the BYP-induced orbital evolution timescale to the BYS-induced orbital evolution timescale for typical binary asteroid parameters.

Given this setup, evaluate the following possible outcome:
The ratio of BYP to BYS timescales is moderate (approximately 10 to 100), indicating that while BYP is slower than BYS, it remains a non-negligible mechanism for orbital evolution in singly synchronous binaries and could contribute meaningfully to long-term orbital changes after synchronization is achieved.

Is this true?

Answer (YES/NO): YES